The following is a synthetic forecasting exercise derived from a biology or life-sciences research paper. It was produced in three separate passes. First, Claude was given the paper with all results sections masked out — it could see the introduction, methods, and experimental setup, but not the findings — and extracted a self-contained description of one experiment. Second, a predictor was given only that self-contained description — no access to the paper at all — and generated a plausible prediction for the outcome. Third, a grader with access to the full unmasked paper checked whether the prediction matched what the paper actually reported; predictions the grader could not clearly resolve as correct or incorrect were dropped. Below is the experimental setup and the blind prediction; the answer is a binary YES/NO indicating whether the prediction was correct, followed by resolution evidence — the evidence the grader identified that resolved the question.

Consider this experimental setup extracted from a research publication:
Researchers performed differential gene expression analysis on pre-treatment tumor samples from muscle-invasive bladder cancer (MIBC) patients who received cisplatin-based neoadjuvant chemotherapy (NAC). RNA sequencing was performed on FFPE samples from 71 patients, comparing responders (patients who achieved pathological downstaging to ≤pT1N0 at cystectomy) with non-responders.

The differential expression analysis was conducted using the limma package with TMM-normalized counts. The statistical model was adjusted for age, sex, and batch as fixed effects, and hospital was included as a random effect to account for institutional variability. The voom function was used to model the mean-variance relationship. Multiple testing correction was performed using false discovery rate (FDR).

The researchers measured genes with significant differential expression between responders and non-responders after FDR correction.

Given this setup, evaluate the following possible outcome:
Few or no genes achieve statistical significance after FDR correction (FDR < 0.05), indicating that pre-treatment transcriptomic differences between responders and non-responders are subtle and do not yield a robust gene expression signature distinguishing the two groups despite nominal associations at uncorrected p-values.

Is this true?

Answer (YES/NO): YES